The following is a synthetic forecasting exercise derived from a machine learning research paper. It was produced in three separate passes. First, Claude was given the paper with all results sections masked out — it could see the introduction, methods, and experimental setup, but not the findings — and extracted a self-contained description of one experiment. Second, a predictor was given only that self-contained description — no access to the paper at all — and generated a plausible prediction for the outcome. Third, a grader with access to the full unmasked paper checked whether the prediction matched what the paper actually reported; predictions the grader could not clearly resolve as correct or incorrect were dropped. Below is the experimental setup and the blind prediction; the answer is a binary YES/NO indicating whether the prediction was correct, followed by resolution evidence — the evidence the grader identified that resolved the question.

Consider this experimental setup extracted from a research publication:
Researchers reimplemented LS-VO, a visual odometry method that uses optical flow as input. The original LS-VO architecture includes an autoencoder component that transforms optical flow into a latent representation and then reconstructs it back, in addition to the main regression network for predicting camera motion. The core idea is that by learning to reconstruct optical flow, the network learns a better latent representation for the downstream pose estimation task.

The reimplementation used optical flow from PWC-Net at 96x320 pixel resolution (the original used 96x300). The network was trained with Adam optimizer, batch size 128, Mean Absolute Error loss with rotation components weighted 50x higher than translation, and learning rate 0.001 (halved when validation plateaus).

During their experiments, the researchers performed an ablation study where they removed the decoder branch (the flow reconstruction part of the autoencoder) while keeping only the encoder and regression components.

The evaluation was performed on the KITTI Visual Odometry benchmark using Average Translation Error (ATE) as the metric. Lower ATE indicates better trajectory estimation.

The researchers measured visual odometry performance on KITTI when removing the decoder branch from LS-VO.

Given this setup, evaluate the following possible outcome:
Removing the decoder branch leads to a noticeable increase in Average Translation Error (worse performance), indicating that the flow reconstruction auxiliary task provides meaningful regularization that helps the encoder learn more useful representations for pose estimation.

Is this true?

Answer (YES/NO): NO